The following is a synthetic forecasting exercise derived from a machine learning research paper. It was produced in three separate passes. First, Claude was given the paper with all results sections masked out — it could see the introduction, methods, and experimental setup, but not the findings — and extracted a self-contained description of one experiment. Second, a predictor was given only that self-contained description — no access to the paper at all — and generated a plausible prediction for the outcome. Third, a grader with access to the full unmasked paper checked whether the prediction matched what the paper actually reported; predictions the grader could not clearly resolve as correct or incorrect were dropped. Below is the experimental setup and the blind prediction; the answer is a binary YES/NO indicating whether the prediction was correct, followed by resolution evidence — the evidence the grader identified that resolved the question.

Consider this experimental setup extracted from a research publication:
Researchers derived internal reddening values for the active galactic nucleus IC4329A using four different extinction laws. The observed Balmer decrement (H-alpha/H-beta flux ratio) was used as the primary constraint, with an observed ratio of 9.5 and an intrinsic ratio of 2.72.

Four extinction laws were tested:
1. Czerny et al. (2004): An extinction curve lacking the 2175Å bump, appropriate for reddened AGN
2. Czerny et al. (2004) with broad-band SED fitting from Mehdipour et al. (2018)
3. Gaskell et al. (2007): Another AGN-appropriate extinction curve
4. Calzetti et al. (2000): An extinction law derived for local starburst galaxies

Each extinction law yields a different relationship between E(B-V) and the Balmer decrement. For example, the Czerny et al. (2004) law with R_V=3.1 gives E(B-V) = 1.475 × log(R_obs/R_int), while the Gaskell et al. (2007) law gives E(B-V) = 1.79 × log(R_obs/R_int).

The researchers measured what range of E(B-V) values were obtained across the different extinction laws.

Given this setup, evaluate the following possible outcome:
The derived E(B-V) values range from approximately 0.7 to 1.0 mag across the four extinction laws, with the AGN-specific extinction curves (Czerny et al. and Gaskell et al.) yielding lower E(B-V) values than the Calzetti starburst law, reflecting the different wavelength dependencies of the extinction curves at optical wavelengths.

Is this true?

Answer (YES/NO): NO